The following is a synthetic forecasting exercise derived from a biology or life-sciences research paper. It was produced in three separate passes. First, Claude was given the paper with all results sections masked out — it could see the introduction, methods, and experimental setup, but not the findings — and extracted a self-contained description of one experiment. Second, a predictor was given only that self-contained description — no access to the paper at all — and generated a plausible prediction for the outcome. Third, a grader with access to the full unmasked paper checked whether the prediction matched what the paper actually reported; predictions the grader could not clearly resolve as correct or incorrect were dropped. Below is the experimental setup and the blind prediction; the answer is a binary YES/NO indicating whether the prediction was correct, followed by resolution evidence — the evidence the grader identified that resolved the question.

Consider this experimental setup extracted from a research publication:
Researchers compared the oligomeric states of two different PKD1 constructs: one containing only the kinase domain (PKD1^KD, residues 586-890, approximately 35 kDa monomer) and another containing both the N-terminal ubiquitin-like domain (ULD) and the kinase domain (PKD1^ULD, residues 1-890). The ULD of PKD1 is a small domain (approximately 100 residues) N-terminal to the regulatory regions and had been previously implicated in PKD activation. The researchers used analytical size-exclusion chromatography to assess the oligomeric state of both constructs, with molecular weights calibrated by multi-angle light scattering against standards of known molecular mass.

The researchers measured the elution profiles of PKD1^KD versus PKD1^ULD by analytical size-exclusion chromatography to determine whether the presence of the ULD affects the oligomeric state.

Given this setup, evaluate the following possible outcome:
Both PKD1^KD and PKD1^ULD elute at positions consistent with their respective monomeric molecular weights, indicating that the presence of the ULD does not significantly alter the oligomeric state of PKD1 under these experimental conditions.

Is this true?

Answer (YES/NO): NO